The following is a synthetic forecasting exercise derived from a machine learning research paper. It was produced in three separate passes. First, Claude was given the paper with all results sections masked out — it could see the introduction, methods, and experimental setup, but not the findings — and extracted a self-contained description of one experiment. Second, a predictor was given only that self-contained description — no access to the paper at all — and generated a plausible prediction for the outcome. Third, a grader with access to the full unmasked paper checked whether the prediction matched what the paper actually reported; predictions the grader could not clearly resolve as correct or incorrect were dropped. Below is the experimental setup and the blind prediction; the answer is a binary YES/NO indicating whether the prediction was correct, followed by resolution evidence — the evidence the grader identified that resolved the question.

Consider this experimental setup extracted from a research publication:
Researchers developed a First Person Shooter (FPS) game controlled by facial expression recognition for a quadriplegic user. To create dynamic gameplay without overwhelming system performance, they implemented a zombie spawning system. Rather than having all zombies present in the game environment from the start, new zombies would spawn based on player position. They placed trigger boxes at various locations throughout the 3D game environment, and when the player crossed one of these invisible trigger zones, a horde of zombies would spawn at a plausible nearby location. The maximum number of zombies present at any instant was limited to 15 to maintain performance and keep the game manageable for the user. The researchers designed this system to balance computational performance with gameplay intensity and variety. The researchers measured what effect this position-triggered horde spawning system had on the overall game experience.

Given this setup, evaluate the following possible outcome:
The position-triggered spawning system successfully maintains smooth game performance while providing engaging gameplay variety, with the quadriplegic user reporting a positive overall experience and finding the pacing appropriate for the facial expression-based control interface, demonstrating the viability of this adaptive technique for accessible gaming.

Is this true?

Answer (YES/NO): YES